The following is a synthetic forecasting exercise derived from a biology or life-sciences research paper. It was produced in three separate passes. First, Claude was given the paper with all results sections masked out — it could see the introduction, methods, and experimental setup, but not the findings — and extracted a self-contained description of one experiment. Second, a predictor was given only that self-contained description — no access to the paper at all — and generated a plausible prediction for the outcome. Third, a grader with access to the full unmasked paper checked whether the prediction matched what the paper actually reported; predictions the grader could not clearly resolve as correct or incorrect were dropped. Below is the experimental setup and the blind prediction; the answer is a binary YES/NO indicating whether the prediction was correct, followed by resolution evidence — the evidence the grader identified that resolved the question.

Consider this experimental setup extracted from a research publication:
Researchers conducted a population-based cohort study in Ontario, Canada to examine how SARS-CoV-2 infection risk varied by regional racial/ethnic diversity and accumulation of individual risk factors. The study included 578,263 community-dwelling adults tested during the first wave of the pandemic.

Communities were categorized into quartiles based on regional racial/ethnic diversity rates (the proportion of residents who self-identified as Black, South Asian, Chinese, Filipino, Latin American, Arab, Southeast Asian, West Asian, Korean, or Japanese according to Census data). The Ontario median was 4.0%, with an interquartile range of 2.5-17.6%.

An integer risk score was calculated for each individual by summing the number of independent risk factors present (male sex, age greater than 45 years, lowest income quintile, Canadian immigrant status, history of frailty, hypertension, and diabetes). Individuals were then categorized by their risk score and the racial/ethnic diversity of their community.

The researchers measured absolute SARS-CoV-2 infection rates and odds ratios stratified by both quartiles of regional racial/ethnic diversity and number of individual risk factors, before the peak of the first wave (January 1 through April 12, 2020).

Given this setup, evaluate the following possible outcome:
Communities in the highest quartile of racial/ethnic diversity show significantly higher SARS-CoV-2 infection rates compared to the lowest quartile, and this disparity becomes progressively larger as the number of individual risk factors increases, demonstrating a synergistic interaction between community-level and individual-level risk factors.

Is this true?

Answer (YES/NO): NO